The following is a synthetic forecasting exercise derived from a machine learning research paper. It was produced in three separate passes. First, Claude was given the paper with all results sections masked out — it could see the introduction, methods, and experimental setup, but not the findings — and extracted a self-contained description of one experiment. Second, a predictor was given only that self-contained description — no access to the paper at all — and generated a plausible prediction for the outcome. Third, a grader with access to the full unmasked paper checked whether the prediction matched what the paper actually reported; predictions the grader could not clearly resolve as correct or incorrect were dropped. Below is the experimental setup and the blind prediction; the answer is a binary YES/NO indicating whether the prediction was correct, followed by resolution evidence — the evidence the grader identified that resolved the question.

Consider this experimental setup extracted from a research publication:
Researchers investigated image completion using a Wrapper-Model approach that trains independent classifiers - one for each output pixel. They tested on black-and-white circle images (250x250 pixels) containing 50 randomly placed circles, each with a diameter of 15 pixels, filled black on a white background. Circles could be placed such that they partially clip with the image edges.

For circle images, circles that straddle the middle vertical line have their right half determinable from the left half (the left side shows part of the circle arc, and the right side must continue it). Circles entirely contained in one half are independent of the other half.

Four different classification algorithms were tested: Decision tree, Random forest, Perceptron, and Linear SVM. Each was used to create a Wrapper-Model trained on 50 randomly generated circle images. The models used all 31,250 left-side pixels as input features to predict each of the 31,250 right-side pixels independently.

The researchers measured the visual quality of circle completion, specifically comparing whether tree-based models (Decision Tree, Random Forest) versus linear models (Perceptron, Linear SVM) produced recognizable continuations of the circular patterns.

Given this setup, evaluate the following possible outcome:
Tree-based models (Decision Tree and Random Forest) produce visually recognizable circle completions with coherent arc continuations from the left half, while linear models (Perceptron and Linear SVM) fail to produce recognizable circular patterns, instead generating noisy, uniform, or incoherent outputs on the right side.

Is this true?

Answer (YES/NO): NO